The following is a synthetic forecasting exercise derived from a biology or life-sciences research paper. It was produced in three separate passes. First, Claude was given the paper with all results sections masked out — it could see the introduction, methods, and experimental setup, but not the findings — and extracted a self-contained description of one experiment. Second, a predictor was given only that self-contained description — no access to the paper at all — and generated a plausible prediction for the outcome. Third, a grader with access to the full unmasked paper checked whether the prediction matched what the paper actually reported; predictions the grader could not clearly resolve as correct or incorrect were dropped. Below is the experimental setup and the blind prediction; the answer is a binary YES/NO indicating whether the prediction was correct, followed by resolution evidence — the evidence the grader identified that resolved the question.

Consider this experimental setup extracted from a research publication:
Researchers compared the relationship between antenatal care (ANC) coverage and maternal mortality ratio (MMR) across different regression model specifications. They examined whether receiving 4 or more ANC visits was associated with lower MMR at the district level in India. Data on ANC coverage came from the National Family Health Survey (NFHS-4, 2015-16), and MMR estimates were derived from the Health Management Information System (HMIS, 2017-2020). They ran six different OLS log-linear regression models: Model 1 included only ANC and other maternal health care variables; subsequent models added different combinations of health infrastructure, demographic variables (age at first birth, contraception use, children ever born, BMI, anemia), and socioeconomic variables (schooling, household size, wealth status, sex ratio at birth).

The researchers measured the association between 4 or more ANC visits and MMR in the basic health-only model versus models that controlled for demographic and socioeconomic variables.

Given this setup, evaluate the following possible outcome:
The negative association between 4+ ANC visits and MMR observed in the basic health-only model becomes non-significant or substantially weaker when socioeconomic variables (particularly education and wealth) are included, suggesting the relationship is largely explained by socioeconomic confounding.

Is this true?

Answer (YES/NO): NO